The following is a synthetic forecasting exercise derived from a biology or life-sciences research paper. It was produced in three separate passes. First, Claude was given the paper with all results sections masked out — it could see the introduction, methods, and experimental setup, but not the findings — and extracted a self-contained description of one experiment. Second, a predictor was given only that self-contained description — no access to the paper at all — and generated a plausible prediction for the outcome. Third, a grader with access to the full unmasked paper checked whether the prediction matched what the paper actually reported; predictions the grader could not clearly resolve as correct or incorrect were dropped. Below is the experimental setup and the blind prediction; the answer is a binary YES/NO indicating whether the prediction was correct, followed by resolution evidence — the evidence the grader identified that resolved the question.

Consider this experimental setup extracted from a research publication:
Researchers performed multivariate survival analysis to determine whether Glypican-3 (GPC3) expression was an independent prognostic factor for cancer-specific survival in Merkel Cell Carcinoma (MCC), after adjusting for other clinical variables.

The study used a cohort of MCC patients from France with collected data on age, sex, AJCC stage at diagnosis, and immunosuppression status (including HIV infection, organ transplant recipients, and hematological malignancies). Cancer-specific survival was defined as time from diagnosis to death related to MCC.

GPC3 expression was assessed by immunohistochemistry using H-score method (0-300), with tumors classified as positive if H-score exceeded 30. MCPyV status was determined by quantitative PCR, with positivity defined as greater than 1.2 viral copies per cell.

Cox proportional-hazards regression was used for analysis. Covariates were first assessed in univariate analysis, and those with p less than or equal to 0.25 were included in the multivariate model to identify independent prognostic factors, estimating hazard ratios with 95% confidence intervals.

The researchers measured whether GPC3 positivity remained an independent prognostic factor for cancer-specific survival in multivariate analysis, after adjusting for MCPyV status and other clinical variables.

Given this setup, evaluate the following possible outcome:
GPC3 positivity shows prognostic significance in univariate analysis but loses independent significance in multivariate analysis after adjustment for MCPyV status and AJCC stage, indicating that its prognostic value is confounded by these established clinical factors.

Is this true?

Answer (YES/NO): NO